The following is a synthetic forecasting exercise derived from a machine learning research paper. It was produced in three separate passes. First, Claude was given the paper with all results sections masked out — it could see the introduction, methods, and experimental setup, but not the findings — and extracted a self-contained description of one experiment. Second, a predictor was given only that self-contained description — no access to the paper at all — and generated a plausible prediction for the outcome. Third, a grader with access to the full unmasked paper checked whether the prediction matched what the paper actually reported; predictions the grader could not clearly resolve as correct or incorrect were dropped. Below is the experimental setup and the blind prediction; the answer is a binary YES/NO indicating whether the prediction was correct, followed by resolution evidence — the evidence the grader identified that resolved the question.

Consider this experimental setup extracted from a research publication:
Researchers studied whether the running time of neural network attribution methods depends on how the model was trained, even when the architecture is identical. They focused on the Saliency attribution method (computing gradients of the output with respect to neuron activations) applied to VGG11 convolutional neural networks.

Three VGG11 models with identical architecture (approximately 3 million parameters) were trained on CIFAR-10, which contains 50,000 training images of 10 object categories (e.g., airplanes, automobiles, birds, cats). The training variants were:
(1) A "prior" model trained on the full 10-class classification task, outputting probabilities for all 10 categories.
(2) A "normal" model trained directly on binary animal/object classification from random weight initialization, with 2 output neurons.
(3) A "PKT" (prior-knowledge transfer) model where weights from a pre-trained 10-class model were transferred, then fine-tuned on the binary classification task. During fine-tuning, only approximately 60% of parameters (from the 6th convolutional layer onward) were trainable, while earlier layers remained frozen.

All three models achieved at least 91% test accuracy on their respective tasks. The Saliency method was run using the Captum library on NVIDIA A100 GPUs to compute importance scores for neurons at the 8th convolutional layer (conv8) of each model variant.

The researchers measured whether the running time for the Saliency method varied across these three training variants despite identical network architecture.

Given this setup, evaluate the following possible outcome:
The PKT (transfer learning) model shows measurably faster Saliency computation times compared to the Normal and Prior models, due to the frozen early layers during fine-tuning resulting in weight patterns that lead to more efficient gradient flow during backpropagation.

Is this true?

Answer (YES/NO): NO